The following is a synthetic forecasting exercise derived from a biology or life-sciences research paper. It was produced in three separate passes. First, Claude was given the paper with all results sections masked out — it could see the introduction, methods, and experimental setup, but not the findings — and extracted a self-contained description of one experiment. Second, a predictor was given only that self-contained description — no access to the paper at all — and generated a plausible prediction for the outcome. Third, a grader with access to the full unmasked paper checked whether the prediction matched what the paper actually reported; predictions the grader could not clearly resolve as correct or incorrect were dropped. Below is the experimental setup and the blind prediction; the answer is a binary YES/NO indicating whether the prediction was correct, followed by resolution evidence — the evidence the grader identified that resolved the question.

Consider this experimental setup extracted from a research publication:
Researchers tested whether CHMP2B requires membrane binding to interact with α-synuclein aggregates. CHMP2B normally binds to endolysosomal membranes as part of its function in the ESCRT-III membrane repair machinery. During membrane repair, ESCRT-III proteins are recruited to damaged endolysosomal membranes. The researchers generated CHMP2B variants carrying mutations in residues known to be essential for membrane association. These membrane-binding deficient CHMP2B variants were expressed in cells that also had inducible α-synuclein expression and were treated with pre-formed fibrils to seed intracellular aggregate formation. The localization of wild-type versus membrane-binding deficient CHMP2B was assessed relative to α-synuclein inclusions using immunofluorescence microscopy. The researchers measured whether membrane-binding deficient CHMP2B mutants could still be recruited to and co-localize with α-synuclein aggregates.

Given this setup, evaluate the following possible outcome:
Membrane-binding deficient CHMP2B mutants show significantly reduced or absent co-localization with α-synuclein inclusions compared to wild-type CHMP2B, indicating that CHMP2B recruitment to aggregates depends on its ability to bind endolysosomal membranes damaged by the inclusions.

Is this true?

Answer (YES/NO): NO